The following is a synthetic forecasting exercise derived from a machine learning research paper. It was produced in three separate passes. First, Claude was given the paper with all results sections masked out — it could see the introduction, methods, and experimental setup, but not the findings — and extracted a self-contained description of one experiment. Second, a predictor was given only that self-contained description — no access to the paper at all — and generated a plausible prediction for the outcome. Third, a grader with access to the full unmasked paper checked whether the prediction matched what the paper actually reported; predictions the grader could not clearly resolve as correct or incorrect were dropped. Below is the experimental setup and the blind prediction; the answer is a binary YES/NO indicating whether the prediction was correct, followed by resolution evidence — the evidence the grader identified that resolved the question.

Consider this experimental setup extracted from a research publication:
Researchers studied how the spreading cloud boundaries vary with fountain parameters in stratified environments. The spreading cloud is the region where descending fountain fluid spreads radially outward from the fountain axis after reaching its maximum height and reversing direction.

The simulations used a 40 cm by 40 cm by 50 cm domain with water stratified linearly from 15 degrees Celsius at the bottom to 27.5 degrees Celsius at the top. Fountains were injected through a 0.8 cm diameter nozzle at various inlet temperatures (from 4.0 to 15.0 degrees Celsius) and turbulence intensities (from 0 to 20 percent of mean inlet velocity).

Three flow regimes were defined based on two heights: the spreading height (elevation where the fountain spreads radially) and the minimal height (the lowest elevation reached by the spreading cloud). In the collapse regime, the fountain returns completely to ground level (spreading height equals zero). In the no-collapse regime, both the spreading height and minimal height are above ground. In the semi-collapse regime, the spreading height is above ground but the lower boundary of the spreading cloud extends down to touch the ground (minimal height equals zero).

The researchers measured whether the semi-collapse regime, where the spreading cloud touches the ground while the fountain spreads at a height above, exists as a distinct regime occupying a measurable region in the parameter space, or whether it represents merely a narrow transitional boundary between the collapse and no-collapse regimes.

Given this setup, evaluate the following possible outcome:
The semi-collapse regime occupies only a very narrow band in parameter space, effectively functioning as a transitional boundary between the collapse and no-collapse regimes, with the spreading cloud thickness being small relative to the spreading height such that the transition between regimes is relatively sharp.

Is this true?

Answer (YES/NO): NO